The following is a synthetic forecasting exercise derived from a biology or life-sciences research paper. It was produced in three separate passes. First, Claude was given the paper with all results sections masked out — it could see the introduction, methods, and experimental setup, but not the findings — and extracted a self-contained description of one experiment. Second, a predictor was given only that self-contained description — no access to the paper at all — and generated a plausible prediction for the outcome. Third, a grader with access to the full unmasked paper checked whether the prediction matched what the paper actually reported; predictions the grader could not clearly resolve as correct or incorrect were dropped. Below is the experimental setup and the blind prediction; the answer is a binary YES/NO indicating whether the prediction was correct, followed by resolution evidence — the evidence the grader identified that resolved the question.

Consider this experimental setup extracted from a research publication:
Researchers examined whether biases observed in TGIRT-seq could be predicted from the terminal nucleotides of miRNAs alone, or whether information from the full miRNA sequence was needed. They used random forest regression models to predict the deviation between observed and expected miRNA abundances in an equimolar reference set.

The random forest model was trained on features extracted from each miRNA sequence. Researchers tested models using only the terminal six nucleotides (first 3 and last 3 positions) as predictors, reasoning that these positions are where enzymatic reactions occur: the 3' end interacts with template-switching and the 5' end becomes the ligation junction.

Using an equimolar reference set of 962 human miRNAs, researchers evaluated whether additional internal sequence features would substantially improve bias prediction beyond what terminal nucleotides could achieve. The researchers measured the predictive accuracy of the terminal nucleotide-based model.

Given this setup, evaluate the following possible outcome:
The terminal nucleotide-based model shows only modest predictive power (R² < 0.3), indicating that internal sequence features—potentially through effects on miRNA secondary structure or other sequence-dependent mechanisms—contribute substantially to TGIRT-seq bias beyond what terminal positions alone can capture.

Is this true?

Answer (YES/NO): NO